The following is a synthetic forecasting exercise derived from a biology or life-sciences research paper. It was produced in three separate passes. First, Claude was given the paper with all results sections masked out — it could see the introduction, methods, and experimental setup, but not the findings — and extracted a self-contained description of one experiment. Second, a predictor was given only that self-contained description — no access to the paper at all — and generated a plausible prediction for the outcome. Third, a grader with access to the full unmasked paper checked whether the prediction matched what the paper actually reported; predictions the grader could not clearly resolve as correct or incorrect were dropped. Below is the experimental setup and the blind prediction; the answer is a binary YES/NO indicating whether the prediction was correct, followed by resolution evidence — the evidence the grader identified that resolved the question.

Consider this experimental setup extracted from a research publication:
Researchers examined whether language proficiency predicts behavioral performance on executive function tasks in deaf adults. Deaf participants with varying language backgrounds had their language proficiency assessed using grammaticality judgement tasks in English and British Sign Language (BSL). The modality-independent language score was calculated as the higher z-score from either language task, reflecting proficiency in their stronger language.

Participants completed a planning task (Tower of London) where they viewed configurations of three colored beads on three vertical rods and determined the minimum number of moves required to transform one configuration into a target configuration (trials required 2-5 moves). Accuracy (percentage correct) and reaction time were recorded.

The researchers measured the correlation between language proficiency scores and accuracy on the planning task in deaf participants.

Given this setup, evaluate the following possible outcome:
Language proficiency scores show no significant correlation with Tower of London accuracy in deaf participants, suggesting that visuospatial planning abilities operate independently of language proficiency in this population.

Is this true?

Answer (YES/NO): YES